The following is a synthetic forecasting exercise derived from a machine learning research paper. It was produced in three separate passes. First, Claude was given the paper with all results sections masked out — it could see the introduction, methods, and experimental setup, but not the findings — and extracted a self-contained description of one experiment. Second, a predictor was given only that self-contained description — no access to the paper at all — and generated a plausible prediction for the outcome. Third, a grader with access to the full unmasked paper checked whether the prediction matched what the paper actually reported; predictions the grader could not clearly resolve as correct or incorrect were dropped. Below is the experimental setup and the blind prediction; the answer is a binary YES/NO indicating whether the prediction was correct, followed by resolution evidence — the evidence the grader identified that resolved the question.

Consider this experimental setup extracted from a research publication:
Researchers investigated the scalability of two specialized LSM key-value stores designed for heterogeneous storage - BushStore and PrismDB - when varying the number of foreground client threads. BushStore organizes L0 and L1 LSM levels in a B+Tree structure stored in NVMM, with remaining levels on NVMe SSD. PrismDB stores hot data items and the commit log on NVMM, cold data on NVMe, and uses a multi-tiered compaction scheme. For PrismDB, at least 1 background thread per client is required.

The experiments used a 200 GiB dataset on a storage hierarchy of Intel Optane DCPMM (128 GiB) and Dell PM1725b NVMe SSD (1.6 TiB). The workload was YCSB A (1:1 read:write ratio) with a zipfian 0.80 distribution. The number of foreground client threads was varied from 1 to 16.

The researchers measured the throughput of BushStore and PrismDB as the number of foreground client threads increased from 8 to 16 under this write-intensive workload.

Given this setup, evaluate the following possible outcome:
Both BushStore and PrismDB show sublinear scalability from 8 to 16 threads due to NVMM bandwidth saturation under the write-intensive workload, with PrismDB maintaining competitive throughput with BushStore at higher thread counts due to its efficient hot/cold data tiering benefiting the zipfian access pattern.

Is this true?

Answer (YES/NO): NO